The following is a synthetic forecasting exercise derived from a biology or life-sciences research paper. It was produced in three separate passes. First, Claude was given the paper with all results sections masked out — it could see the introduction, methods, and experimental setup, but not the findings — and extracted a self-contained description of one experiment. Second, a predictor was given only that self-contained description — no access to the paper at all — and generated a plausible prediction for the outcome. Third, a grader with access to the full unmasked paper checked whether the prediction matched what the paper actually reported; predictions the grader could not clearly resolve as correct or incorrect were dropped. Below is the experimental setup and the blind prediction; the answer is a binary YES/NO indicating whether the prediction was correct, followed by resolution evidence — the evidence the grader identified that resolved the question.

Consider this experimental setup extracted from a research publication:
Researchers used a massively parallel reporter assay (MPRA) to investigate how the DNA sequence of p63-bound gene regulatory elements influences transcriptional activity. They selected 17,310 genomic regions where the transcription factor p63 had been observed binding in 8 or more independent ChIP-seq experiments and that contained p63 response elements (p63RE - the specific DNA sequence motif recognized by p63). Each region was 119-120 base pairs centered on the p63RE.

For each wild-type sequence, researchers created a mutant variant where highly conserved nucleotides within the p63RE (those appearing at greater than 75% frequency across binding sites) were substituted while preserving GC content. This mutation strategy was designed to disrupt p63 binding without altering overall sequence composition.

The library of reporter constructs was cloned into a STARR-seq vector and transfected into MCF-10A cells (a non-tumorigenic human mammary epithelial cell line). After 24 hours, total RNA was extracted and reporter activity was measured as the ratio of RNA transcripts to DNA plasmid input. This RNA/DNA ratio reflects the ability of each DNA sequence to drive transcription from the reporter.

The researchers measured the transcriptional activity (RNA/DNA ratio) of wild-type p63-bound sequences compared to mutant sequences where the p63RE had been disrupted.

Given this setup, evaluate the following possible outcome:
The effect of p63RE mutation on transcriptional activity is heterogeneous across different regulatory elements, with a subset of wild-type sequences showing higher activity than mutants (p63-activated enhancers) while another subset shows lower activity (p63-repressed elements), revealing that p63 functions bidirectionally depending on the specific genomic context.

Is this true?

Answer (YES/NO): YES